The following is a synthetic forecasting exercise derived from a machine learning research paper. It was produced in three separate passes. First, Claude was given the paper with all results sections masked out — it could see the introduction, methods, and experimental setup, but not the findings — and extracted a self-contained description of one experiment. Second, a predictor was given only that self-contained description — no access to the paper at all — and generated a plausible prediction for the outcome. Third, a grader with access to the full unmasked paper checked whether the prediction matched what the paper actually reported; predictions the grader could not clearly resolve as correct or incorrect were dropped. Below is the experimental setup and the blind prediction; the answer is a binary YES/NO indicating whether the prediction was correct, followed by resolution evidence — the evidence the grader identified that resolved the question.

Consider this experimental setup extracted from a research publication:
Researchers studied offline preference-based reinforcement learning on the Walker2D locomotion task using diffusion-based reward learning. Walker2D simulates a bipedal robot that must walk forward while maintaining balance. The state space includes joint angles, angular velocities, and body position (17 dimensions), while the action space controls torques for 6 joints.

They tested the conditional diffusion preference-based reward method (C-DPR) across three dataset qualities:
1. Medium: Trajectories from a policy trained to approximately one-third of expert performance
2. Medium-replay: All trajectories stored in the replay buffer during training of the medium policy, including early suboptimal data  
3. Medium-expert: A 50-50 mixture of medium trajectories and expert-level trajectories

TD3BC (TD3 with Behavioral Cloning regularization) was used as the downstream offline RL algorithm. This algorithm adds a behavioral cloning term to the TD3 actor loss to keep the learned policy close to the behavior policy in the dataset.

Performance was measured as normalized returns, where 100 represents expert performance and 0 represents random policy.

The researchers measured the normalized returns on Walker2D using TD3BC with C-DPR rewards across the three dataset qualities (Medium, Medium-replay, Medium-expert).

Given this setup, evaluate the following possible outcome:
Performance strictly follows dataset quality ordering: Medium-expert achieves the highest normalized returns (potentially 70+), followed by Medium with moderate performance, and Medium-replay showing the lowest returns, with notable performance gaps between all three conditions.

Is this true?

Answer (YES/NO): YES